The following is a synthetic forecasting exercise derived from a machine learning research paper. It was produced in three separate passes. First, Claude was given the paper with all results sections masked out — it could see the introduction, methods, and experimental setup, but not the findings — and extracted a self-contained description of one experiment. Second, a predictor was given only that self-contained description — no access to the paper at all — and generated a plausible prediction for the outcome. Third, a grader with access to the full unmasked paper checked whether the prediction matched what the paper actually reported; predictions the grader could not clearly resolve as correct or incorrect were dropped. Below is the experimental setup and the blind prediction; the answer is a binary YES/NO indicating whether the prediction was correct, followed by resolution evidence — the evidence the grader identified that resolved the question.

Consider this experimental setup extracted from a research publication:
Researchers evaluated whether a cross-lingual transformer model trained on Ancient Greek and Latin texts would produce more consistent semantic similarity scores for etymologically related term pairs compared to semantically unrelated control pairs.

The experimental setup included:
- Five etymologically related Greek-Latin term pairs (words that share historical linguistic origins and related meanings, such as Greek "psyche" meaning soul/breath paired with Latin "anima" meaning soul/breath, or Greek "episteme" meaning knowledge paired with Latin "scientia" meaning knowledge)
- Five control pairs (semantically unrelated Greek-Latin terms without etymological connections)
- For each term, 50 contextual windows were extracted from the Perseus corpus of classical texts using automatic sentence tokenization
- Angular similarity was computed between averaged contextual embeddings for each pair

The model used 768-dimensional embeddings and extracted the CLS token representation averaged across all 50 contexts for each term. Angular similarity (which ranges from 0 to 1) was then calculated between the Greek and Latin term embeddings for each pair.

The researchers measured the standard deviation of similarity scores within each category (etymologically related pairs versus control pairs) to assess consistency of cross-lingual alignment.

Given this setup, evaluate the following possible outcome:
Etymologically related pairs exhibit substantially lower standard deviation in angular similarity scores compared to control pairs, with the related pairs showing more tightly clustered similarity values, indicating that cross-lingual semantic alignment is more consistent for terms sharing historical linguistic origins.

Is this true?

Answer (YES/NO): YES